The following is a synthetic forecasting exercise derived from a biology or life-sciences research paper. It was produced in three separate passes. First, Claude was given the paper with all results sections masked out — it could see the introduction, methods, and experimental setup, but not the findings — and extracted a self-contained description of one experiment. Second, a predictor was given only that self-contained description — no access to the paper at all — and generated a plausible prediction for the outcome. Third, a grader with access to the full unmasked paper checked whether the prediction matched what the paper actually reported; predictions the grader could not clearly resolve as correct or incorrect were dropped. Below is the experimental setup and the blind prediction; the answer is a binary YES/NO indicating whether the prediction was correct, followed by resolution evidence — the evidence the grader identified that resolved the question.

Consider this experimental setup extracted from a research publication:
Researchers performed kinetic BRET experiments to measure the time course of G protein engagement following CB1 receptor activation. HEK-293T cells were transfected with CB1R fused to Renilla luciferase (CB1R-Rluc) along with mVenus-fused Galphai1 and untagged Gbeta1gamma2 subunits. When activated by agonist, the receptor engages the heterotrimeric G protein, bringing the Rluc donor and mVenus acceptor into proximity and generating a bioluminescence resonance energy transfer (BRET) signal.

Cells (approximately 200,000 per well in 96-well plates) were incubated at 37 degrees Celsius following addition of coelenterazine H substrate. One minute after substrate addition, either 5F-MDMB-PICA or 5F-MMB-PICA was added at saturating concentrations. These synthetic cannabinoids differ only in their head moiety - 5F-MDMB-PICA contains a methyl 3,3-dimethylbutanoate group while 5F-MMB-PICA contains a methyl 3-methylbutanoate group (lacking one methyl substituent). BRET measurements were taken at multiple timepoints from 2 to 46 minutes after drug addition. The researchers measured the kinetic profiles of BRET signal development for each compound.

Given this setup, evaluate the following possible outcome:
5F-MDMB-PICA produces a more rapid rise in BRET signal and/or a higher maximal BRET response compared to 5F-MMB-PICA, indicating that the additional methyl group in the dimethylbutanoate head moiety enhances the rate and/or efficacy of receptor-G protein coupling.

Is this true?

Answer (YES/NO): YES